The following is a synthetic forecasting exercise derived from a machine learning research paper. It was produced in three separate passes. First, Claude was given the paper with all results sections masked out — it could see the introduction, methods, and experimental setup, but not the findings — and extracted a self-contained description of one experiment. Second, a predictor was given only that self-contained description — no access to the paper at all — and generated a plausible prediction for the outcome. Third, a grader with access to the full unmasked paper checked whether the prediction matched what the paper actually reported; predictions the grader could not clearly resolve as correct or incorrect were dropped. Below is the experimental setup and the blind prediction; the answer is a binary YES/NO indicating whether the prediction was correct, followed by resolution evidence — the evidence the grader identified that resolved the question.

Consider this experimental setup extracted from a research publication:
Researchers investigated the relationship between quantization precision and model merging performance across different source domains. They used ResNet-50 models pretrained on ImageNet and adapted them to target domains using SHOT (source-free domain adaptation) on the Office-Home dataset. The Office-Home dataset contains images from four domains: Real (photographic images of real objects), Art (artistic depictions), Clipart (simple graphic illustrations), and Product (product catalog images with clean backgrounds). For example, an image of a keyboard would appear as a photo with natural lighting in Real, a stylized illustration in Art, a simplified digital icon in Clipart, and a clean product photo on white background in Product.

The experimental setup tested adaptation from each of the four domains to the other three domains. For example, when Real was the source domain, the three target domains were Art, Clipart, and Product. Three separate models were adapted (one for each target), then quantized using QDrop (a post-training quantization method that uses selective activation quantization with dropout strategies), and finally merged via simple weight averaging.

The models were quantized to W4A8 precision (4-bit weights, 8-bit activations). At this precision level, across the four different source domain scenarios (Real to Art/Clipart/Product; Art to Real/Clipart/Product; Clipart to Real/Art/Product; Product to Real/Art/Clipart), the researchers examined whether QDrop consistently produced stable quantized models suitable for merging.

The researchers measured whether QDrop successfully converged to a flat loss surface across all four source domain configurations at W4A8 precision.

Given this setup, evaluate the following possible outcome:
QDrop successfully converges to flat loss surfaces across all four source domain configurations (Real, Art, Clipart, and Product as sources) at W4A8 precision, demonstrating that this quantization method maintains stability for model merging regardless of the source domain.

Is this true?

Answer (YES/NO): NO